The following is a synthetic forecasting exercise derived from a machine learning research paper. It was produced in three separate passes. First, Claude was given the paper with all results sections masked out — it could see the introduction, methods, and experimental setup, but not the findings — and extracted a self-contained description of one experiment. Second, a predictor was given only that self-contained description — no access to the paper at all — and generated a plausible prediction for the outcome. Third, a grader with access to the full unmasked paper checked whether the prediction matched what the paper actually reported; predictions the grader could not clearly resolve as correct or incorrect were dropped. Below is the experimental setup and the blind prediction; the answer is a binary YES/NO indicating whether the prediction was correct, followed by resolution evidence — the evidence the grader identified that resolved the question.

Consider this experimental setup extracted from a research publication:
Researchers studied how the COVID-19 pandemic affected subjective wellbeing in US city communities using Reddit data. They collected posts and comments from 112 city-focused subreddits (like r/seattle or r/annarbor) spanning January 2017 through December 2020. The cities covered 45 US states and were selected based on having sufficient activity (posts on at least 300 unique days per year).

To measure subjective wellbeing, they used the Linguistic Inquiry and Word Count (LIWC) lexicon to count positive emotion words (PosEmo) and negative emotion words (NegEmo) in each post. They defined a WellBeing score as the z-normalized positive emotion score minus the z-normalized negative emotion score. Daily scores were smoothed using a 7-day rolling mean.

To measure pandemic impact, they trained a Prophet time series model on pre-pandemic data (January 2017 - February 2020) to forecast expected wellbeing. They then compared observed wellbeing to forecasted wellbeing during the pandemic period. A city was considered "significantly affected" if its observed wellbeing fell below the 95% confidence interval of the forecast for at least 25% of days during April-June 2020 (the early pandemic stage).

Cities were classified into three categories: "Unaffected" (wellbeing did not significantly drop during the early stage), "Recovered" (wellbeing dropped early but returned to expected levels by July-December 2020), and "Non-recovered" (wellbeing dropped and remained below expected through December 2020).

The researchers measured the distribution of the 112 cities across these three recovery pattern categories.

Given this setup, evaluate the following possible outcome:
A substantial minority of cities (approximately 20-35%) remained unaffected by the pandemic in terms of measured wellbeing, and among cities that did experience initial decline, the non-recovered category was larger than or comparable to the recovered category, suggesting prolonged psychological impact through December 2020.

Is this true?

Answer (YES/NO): YES